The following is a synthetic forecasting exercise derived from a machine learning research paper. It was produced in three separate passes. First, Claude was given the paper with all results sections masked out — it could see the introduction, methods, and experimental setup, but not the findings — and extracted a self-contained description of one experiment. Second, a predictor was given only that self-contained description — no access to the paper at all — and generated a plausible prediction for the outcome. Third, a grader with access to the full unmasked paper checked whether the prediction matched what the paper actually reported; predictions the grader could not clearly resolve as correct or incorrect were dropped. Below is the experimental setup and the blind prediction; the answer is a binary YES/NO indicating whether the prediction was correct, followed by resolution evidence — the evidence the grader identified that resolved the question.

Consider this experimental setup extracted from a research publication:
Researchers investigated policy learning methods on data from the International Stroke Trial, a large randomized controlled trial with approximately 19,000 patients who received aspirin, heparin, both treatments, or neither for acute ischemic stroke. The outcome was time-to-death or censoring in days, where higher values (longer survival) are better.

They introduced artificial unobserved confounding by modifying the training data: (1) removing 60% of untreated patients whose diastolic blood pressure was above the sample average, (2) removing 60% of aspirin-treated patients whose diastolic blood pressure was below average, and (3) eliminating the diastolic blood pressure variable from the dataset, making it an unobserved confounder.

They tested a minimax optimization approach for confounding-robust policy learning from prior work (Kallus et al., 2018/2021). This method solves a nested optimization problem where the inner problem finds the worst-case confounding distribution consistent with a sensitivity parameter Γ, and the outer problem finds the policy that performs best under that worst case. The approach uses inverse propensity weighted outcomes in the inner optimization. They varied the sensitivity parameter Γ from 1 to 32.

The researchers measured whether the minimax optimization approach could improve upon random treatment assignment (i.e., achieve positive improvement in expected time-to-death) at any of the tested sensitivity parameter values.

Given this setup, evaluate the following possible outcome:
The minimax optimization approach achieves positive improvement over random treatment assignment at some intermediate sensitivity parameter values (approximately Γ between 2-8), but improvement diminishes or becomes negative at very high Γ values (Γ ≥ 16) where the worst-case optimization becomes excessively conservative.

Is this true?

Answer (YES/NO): NO